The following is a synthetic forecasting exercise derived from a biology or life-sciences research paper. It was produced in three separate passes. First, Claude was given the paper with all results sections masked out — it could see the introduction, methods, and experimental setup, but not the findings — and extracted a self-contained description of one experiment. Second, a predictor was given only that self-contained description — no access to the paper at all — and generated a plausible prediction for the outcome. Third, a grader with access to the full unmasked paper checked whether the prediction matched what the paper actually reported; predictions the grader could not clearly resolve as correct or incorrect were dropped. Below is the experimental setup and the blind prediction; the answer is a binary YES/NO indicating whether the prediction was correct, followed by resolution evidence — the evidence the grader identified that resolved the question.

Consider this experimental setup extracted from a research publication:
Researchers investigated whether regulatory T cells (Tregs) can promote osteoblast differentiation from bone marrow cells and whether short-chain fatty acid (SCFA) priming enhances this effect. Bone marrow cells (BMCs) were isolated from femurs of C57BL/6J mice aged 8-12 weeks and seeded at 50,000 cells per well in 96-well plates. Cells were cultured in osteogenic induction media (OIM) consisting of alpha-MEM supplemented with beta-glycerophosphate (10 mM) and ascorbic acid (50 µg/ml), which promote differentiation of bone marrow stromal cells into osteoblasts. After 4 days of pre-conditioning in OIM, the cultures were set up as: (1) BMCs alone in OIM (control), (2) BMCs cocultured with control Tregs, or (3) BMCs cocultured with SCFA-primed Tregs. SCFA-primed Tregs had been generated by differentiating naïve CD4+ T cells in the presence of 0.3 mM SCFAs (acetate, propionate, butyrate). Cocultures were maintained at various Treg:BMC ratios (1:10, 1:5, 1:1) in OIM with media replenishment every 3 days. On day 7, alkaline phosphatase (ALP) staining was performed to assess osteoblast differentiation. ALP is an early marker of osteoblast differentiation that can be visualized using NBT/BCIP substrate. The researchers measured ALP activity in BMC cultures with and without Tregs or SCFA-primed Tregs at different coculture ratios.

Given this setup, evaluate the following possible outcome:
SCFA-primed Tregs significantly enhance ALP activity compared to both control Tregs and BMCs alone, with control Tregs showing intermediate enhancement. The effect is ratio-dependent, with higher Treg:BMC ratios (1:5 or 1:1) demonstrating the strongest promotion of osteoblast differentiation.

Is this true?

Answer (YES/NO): NO